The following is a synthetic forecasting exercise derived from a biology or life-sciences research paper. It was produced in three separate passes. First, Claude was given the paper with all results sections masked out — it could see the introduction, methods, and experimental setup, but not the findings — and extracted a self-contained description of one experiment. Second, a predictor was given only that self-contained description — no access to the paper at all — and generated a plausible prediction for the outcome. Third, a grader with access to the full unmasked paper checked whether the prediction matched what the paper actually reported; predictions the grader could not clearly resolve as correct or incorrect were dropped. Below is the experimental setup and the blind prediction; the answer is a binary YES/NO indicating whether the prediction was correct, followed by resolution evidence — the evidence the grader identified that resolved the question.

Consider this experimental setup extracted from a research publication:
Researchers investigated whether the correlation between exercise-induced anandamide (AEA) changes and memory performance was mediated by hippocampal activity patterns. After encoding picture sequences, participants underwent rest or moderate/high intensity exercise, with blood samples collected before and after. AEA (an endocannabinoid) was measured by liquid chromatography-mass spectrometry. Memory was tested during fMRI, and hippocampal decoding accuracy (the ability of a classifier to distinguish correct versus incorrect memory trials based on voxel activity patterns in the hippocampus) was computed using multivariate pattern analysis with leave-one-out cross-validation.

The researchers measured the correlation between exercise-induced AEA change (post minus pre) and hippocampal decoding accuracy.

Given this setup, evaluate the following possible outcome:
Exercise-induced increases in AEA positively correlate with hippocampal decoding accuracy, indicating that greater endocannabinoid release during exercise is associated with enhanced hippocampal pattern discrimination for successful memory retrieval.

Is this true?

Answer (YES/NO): NO